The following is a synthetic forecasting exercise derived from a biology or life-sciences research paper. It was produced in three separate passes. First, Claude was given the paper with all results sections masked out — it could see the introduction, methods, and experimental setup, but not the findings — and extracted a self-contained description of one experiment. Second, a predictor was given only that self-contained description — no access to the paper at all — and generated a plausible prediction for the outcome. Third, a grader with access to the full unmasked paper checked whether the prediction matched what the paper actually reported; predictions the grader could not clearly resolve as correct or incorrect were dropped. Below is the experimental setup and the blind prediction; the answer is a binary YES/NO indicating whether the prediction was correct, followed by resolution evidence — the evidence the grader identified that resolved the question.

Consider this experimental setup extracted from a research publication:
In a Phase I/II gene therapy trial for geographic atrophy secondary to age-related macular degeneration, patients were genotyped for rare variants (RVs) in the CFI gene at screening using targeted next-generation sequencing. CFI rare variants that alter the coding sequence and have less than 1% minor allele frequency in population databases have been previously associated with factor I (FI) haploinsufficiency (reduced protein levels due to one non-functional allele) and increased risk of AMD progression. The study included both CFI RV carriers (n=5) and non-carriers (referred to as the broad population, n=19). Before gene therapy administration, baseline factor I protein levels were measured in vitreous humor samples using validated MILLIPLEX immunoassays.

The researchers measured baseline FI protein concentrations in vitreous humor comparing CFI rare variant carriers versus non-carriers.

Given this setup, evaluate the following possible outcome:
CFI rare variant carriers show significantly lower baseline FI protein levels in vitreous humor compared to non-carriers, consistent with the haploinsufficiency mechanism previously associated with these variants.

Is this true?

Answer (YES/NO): NO